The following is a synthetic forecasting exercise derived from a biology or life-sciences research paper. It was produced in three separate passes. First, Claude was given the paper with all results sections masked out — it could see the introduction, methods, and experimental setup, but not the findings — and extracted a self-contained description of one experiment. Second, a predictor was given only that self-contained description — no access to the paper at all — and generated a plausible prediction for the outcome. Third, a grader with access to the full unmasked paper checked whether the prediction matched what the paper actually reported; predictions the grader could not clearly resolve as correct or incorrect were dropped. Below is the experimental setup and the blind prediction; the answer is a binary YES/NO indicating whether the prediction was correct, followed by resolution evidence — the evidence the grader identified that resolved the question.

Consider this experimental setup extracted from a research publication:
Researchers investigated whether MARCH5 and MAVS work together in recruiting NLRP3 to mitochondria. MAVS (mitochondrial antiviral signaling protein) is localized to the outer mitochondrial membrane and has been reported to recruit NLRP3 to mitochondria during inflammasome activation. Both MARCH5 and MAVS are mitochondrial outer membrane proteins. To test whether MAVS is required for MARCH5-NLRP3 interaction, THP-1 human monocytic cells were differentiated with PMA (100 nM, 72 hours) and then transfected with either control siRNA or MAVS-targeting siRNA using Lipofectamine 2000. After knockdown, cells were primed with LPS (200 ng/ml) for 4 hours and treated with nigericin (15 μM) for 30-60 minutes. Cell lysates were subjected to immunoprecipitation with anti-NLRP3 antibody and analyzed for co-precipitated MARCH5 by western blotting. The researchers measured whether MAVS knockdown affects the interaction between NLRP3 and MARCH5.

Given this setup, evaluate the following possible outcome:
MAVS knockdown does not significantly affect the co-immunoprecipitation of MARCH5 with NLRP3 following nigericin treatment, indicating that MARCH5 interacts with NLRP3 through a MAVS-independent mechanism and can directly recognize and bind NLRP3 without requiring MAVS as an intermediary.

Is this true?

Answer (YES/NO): NO